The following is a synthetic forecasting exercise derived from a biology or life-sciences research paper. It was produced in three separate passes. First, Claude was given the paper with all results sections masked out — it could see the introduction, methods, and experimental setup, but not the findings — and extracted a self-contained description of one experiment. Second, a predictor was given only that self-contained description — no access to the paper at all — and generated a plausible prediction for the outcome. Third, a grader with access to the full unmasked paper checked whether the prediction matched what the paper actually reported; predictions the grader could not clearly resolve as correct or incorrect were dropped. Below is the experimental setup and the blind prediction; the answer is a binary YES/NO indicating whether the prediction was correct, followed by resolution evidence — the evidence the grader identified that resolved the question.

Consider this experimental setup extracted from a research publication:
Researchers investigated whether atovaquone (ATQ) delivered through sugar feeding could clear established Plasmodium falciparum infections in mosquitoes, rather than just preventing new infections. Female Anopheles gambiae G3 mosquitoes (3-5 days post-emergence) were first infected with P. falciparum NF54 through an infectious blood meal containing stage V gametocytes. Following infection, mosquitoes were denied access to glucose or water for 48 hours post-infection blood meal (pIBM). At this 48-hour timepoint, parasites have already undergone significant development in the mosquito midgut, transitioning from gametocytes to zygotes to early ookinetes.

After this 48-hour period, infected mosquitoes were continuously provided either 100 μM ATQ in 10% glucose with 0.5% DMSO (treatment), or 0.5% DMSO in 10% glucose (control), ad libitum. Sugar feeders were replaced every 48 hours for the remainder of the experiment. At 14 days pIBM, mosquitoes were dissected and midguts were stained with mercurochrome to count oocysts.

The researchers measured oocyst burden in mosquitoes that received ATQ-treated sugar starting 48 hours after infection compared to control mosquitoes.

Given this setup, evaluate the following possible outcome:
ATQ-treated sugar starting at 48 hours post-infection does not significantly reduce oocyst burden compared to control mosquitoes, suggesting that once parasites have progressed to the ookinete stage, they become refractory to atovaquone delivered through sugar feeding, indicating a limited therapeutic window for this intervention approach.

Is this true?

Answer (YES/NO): NO